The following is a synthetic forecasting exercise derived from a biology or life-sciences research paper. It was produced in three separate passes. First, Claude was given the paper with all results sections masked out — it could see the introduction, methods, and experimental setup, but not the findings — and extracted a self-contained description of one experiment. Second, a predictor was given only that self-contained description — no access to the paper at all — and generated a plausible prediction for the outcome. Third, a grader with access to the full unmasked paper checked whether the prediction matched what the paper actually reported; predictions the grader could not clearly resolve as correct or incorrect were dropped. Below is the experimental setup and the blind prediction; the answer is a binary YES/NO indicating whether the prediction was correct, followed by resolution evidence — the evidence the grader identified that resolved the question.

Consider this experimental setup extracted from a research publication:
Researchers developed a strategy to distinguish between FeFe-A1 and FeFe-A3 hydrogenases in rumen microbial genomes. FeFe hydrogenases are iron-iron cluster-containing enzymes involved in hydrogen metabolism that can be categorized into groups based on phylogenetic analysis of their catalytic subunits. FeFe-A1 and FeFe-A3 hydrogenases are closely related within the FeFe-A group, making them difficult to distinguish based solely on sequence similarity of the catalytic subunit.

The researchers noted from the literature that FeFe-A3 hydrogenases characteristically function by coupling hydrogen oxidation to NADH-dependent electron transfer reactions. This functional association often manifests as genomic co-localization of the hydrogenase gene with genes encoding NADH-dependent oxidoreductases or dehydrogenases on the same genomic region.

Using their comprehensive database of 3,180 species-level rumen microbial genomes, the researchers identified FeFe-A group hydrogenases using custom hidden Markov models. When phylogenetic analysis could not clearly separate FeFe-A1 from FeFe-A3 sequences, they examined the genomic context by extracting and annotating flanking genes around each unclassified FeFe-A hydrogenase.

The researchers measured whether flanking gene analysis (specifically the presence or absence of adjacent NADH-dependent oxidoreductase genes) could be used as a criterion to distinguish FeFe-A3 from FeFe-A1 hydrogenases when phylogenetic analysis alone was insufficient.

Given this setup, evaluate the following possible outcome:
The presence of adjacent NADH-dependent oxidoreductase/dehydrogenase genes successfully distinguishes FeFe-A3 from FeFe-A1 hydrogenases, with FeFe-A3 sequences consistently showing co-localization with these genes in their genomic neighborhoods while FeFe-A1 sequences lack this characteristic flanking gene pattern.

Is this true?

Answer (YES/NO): YES